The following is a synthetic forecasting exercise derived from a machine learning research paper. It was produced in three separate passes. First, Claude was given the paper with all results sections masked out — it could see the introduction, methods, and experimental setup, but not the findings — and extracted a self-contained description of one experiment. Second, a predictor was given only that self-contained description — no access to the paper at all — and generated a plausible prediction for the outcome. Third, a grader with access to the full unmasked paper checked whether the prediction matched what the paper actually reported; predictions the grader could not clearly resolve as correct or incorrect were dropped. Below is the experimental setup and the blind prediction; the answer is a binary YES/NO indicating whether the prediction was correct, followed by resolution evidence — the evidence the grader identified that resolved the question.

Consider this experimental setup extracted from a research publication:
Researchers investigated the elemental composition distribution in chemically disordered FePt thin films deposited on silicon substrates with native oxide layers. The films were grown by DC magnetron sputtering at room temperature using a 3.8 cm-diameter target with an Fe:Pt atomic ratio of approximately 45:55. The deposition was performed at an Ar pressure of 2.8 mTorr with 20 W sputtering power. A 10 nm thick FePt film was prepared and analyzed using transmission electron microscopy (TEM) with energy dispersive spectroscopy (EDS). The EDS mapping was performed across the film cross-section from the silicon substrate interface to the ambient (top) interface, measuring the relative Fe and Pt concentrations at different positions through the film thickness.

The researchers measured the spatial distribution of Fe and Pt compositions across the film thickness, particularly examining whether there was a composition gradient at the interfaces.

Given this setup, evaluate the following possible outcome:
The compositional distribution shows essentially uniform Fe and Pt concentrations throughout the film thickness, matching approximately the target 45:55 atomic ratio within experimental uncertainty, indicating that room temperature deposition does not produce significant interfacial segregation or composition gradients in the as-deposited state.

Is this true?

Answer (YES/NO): NO